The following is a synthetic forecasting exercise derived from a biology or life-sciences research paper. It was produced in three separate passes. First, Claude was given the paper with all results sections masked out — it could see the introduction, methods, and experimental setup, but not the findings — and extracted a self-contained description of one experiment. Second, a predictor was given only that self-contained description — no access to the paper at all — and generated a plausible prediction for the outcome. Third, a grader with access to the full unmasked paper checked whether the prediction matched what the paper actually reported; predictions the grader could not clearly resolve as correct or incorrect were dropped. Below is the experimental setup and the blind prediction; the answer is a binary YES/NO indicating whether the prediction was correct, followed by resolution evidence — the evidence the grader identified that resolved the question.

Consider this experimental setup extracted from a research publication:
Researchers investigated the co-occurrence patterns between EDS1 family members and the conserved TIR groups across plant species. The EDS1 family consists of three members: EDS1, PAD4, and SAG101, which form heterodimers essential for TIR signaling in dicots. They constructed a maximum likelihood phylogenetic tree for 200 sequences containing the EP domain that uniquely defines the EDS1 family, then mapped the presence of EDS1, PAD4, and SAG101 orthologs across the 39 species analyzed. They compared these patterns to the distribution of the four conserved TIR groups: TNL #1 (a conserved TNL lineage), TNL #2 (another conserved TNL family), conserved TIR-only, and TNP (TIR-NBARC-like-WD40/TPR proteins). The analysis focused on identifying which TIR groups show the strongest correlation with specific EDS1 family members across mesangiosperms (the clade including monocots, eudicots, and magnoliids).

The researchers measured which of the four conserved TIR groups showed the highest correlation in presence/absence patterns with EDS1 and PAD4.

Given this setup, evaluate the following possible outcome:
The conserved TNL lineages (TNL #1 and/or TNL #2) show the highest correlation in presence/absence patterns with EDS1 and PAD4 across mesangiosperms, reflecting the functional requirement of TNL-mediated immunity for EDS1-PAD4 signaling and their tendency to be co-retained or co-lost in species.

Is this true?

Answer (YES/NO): NO